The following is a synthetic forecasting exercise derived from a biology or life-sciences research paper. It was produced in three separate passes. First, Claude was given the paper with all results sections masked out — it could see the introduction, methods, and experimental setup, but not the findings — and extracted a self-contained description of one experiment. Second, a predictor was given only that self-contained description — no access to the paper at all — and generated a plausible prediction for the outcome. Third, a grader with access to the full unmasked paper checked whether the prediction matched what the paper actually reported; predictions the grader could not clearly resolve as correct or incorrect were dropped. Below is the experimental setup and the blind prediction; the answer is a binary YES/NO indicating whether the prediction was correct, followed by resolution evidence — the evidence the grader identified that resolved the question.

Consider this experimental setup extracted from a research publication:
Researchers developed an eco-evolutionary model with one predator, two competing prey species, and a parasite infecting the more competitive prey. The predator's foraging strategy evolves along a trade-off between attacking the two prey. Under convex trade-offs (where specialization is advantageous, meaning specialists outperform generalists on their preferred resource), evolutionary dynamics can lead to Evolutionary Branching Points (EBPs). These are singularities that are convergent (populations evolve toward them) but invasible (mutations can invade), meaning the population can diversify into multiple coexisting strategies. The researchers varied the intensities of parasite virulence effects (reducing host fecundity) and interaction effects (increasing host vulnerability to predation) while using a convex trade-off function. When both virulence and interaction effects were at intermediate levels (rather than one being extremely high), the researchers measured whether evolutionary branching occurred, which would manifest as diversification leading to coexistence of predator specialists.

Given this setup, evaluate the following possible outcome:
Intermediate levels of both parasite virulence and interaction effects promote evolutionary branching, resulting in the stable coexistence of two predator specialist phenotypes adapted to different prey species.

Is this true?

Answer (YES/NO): YES